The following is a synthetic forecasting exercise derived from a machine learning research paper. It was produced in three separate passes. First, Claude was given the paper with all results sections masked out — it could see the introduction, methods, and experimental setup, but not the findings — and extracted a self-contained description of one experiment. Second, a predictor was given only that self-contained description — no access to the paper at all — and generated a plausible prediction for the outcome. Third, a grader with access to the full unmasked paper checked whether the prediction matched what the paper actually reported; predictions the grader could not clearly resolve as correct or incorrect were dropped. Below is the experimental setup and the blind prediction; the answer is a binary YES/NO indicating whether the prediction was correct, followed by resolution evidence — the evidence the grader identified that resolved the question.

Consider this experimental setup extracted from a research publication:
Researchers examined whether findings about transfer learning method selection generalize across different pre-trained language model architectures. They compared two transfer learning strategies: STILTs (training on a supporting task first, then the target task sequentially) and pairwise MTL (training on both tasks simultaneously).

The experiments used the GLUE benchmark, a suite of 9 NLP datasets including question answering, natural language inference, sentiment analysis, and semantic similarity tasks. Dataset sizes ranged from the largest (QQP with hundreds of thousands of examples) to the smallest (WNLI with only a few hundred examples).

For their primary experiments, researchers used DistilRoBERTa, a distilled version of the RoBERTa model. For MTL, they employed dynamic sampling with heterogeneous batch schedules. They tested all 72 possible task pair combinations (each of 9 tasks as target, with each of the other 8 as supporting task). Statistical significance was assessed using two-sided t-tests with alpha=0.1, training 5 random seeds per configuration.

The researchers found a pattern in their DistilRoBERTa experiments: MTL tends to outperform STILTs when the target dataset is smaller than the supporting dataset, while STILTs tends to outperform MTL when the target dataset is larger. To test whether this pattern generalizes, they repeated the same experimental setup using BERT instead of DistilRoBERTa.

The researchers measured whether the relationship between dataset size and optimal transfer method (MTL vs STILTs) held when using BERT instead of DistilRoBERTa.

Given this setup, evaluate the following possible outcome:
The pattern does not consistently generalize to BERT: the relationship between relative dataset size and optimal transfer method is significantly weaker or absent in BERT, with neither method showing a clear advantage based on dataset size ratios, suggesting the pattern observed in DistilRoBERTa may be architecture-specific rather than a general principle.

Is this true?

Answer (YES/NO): NO